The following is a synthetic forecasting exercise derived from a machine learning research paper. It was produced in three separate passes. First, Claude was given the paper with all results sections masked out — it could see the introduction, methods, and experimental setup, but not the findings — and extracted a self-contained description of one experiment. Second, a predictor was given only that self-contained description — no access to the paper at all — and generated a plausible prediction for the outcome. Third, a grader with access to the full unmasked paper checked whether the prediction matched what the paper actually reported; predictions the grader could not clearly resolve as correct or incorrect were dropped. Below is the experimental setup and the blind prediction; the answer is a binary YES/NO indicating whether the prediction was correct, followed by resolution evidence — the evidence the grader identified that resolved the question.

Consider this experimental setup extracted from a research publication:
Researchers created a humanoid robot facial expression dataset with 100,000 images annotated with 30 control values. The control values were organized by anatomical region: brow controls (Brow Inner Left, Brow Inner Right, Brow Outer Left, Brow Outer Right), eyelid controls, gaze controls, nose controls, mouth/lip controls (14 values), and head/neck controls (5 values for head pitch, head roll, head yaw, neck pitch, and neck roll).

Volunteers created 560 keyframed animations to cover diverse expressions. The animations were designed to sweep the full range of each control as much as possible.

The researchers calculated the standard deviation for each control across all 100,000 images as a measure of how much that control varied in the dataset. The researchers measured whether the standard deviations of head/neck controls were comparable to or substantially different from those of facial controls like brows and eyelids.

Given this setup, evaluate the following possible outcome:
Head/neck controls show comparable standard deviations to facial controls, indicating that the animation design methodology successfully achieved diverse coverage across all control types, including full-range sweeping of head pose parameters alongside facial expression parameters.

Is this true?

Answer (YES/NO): NO